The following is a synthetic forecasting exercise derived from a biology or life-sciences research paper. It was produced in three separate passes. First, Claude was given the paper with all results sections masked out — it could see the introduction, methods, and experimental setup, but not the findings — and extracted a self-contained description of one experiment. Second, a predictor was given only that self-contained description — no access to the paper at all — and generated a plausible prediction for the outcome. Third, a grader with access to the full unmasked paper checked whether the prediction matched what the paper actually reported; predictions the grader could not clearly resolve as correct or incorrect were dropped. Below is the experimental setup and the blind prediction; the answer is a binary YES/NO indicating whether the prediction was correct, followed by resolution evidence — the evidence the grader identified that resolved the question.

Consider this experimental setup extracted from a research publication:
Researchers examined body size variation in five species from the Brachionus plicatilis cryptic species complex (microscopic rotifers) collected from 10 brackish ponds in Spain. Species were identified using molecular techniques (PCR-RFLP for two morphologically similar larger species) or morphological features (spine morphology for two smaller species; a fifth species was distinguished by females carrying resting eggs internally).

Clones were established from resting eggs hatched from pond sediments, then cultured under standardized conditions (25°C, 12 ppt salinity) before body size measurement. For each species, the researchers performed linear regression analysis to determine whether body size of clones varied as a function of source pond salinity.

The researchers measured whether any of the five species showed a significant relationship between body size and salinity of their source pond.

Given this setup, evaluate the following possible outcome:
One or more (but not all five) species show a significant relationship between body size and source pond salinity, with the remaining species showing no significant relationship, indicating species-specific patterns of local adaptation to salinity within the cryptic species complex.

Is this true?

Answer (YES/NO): NO